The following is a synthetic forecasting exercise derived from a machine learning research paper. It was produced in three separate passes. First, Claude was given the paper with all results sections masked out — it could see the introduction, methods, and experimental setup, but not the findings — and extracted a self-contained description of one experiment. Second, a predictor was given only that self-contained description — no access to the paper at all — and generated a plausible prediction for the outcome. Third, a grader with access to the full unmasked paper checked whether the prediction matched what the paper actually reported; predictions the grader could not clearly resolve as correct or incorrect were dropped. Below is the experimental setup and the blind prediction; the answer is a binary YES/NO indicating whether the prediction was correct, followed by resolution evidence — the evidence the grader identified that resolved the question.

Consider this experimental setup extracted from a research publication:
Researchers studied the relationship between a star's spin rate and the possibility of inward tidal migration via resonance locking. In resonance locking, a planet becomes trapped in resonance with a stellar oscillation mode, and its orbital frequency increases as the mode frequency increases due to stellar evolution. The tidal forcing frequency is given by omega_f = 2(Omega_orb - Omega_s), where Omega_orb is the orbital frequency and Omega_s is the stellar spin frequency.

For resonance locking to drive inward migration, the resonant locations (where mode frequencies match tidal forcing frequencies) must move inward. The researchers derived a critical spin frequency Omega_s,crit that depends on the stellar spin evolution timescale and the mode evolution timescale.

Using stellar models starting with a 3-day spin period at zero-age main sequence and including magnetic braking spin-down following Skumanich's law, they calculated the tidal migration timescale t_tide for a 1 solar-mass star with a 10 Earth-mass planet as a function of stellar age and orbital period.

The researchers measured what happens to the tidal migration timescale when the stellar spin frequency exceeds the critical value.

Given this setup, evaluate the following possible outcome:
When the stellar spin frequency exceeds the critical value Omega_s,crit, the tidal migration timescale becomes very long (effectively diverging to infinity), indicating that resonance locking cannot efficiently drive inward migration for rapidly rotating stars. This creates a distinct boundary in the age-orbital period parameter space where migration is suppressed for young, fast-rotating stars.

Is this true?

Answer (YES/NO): NO